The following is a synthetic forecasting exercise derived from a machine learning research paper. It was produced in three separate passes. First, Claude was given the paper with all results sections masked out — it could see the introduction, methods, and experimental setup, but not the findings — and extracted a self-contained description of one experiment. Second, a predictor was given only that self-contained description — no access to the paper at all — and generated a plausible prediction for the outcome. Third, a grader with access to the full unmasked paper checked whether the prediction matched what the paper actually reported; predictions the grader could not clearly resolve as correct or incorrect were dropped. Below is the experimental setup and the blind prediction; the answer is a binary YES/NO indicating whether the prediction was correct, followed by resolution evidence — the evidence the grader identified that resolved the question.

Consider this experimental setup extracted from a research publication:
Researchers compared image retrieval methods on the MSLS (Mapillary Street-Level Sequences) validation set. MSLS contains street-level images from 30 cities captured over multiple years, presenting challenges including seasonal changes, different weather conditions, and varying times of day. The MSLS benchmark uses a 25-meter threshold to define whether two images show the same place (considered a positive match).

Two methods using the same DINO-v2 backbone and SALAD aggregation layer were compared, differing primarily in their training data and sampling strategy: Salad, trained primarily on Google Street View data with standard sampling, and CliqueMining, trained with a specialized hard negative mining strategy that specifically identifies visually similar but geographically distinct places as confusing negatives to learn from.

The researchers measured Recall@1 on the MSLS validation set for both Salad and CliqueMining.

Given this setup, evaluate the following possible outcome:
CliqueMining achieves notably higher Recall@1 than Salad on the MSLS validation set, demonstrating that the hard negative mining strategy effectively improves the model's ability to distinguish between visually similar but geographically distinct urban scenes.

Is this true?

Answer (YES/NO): YES